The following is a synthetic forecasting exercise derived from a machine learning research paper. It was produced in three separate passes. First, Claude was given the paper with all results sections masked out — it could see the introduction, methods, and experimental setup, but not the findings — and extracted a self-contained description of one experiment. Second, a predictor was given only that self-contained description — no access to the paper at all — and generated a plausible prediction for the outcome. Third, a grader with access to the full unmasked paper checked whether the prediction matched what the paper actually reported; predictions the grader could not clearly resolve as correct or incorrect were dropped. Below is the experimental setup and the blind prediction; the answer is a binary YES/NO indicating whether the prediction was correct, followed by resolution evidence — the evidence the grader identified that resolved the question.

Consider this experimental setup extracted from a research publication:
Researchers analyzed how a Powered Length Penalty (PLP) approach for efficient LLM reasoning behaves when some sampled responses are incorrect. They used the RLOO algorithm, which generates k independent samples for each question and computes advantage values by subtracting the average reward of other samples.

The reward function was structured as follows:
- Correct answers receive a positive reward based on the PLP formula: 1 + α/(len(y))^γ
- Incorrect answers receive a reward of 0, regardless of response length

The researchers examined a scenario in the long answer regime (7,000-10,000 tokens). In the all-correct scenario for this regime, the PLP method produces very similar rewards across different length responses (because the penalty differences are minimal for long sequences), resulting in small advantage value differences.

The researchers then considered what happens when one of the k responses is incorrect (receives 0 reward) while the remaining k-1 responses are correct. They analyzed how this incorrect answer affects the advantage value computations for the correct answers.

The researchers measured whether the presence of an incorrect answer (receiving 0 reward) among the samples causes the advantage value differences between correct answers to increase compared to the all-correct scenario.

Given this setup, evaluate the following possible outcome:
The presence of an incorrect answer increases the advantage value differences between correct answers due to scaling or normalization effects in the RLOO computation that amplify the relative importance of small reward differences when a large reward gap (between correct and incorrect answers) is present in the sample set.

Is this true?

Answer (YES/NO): NO